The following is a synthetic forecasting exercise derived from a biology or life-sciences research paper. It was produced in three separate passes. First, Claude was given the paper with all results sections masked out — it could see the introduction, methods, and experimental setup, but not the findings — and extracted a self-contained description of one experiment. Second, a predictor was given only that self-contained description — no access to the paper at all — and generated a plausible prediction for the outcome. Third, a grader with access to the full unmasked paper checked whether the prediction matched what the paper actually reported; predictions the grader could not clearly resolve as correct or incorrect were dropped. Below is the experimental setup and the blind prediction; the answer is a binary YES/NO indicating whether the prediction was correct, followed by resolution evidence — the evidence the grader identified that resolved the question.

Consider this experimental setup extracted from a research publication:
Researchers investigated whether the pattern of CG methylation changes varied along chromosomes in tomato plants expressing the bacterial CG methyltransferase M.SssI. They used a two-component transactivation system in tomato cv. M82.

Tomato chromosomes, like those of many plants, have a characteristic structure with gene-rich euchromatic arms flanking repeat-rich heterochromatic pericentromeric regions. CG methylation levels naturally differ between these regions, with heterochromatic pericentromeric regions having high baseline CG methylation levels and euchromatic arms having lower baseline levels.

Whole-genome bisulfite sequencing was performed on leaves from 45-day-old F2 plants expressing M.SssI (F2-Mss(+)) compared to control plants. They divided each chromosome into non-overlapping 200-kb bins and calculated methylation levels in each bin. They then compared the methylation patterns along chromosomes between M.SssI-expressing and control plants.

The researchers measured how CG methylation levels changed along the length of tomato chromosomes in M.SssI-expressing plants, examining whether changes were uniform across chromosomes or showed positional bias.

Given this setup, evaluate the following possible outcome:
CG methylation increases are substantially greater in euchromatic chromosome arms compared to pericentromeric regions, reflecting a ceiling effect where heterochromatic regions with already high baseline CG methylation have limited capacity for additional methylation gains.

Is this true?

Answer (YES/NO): NO